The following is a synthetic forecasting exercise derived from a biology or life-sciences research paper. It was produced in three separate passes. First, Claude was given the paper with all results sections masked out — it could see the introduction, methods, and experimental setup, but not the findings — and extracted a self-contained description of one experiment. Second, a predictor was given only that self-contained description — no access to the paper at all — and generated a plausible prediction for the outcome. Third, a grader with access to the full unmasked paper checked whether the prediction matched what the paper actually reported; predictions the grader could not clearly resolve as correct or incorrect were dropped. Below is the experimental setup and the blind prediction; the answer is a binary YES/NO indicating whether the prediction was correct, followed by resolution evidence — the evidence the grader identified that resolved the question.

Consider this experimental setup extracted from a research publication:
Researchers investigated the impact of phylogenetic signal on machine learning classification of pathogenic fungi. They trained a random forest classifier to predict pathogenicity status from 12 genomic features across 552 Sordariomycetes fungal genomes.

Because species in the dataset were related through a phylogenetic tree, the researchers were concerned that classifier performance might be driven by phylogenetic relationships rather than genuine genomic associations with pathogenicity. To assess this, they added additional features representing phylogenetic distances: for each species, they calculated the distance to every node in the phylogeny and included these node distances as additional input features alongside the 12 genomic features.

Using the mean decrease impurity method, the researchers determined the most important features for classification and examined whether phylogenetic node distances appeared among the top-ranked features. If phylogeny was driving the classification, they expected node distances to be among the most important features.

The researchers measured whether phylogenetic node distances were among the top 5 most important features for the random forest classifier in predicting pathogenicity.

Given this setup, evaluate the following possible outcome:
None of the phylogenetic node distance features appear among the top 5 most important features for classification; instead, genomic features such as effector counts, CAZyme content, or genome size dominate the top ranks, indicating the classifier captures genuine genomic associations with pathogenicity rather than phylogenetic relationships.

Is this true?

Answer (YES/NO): YES